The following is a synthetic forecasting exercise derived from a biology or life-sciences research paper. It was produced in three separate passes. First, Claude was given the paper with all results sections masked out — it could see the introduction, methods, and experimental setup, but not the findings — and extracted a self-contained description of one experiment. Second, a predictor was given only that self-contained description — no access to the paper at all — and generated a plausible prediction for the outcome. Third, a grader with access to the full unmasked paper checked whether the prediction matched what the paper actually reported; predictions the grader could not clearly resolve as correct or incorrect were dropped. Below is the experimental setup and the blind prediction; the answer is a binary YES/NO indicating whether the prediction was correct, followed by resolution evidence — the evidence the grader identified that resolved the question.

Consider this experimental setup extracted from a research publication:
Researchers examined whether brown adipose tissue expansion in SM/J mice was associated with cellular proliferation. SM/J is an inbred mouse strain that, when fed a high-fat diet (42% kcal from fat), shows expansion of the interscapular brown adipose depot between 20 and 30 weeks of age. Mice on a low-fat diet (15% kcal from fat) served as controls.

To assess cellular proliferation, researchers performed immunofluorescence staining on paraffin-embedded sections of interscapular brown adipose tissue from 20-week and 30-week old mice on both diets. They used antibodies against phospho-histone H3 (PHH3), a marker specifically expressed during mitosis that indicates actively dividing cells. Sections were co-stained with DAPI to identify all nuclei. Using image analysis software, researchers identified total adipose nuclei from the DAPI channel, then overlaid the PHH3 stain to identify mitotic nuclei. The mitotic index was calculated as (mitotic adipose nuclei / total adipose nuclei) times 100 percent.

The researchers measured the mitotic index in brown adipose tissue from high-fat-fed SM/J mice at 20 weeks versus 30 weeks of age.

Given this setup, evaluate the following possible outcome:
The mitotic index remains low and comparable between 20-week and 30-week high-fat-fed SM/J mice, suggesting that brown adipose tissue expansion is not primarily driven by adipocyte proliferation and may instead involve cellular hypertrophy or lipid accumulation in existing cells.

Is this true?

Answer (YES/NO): NO